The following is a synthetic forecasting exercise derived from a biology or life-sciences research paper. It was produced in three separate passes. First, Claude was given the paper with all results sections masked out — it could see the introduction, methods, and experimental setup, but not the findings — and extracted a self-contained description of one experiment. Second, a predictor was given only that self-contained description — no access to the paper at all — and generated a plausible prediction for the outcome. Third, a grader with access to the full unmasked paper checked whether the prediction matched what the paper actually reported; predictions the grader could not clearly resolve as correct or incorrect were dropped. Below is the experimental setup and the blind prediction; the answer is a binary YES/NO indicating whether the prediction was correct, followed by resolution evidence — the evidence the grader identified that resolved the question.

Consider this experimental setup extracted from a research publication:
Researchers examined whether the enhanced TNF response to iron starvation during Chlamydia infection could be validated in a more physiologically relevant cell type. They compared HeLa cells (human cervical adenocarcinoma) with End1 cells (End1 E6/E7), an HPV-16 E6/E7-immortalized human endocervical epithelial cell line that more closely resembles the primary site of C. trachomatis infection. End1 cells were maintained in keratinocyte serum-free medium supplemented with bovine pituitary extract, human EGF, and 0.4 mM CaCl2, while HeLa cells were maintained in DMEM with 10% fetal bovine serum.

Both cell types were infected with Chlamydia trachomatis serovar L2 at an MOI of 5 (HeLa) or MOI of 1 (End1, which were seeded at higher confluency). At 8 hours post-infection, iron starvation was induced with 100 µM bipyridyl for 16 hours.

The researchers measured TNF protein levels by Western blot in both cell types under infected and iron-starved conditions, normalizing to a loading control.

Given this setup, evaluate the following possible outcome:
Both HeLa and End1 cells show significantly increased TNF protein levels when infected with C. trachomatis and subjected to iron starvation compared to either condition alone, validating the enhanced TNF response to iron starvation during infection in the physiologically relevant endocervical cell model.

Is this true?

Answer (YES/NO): YES